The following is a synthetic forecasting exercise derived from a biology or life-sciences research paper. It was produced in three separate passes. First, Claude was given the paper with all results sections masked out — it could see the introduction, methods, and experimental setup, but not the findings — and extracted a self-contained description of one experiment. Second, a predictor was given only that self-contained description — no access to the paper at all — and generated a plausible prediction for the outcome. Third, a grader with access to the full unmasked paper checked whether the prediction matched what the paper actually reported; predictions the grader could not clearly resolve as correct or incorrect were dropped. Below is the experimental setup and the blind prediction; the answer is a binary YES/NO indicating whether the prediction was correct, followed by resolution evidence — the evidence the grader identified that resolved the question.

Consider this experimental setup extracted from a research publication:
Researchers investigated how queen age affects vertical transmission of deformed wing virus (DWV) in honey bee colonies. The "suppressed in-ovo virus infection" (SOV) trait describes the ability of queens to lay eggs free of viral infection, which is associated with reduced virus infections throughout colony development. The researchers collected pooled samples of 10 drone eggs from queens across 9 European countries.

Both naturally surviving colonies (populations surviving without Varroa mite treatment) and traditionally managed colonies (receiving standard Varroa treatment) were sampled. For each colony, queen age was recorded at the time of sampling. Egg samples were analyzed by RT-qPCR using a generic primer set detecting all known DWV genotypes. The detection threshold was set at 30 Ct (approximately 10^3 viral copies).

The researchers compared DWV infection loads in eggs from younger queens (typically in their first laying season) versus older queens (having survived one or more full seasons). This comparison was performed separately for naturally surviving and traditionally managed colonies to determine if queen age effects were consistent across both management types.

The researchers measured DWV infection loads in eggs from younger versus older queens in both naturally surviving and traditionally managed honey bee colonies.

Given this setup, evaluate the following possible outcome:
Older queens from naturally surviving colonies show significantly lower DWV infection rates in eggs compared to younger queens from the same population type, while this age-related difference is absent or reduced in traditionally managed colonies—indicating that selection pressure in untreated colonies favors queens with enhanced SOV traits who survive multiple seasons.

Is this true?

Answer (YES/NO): NO